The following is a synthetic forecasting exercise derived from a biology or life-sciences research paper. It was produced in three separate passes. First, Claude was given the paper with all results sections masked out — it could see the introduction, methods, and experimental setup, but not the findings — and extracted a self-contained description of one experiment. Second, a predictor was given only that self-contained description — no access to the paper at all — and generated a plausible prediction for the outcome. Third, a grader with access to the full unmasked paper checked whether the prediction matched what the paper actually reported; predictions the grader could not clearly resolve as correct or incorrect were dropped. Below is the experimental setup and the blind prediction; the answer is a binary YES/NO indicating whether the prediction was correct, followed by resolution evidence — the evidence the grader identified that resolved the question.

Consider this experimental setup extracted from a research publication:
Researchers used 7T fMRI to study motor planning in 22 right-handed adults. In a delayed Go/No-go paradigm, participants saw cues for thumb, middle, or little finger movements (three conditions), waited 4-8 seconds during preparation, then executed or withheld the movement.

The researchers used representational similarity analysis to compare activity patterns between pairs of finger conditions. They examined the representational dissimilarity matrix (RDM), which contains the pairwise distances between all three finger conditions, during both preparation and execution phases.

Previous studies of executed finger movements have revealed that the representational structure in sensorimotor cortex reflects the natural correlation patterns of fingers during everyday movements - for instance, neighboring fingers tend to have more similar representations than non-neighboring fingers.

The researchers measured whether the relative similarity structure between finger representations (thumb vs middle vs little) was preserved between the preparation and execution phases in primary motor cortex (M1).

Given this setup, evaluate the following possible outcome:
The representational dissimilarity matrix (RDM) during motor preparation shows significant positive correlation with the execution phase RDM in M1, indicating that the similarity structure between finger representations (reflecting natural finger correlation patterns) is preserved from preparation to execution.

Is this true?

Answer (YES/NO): YES